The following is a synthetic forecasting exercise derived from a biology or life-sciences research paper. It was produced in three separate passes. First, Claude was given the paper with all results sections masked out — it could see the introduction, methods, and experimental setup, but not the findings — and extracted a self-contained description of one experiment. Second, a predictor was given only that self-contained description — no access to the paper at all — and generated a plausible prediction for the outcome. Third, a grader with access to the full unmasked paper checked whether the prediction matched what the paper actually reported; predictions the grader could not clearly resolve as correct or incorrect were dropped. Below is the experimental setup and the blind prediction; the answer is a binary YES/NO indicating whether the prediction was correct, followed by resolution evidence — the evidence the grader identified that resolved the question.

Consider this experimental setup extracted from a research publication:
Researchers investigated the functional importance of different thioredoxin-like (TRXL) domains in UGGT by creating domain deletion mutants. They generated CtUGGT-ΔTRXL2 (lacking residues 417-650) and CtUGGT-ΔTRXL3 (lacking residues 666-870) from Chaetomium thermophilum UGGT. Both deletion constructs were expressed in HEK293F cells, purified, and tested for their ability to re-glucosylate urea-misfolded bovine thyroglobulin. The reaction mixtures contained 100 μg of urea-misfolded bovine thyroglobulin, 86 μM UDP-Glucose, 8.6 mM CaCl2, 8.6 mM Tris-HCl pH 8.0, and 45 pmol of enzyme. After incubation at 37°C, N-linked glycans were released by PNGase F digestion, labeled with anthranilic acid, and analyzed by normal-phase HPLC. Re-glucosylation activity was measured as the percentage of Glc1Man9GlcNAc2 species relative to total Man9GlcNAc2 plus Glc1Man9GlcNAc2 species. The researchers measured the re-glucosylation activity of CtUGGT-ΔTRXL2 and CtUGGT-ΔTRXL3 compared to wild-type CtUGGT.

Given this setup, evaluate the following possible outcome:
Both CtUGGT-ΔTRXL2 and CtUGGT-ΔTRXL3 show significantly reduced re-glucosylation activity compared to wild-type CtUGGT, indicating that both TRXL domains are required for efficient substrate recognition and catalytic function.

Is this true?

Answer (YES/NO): YES